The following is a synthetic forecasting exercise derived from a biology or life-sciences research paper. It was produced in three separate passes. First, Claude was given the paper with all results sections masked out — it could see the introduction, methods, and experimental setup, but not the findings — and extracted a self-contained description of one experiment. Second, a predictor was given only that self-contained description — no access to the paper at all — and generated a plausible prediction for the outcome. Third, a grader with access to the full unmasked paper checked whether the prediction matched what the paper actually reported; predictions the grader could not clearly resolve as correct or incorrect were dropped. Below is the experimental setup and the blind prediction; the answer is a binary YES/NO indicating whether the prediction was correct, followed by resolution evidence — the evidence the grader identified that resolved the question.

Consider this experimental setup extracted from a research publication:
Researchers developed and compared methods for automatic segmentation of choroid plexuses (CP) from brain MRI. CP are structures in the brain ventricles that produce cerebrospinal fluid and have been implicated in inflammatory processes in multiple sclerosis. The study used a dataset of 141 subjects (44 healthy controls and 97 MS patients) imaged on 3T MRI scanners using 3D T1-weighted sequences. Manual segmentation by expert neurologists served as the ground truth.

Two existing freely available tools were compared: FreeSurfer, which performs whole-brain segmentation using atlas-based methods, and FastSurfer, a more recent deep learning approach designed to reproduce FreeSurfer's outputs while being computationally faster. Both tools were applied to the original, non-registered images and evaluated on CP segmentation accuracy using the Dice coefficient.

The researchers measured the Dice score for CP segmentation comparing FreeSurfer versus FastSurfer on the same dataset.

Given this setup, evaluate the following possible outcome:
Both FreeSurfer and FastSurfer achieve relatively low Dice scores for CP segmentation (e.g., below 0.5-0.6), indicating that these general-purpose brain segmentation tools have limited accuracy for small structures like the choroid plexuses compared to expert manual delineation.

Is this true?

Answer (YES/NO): YES